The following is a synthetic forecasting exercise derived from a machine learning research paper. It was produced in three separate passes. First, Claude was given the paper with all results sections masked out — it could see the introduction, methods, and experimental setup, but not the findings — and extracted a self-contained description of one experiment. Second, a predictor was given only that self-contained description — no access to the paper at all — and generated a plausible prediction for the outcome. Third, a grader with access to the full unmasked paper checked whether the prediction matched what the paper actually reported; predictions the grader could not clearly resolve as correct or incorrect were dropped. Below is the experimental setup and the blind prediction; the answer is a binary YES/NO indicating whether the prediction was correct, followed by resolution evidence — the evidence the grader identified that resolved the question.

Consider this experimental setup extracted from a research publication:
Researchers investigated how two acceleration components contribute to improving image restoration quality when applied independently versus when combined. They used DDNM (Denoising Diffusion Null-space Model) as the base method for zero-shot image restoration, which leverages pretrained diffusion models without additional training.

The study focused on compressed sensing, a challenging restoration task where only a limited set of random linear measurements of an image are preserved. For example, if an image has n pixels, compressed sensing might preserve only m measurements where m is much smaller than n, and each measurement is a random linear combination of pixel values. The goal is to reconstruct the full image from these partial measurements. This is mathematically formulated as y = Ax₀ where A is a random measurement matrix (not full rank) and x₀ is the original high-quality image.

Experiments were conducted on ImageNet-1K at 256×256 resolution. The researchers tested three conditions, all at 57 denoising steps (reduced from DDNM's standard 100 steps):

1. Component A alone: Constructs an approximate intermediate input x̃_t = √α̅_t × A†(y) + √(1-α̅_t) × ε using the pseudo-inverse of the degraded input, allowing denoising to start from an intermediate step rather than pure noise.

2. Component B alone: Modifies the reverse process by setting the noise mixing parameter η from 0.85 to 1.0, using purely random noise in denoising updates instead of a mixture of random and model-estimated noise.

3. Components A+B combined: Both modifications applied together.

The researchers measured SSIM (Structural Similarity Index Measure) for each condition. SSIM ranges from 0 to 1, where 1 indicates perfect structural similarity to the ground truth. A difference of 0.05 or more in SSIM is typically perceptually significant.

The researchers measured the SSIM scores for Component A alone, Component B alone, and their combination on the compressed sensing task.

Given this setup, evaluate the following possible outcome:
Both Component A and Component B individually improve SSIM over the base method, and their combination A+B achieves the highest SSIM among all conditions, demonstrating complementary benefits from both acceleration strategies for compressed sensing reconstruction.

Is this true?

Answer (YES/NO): YES